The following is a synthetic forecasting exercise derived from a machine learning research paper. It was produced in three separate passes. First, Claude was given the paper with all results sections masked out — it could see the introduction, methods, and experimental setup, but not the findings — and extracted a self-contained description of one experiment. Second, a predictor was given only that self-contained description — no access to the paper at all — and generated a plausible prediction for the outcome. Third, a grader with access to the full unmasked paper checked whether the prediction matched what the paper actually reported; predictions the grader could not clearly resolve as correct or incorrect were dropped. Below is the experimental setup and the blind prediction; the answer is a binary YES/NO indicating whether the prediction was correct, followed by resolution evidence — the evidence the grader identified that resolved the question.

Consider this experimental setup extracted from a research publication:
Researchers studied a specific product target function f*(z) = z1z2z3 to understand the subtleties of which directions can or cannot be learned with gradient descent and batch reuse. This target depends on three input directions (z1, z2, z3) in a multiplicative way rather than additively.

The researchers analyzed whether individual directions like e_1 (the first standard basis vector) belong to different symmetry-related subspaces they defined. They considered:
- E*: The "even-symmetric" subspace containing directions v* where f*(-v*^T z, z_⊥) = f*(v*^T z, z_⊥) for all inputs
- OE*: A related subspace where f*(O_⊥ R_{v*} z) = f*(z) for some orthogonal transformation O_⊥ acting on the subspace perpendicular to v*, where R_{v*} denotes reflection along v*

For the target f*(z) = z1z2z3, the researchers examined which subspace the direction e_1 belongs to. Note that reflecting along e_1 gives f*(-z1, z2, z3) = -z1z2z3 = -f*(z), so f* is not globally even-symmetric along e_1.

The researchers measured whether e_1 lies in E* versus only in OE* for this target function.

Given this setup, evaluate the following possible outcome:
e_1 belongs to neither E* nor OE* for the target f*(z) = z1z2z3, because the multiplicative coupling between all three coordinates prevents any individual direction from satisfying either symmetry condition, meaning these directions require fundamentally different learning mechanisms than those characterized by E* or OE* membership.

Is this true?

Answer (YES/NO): NO